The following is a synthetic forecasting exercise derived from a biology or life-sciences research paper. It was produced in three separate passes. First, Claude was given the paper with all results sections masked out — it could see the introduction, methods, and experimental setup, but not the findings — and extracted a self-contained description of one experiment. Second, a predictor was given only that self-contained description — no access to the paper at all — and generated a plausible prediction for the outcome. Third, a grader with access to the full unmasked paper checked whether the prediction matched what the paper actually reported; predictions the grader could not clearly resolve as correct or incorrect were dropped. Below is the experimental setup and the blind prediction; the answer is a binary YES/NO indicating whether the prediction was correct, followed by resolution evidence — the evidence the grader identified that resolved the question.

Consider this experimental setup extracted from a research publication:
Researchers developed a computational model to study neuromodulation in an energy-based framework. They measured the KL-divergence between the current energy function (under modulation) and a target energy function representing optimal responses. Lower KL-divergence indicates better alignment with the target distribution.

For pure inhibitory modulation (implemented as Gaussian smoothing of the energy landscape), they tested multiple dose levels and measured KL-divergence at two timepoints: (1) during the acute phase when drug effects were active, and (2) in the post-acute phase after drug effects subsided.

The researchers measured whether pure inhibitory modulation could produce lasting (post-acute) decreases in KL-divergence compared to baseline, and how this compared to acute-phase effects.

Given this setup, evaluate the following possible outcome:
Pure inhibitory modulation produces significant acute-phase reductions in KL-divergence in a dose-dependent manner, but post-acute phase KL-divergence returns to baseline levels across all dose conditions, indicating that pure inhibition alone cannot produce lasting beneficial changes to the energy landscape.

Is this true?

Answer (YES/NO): YES